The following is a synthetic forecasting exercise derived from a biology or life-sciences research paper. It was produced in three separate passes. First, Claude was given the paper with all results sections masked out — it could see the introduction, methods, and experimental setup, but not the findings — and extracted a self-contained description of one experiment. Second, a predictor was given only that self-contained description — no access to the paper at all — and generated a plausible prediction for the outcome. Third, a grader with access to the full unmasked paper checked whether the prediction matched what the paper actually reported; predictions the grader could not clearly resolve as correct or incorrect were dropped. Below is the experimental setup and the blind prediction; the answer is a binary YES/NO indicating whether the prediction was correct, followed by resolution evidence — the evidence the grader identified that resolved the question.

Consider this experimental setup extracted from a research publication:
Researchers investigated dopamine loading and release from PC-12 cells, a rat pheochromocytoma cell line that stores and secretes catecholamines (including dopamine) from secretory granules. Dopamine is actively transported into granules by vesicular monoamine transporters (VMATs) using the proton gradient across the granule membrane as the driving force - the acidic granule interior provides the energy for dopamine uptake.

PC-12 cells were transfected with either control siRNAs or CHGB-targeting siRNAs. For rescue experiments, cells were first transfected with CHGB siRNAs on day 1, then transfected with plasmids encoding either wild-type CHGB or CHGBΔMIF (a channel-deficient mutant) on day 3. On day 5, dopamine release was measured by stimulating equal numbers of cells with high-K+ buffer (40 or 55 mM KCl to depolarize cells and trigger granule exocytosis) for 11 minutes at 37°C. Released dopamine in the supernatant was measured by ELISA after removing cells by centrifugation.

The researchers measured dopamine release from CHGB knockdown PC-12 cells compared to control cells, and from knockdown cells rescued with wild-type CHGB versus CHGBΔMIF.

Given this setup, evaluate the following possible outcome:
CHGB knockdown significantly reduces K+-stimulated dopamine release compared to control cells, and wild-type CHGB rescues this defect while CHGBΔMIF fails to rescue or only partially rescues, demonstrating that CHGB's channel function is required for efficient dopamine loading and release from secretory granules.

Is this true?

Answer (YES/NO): YES